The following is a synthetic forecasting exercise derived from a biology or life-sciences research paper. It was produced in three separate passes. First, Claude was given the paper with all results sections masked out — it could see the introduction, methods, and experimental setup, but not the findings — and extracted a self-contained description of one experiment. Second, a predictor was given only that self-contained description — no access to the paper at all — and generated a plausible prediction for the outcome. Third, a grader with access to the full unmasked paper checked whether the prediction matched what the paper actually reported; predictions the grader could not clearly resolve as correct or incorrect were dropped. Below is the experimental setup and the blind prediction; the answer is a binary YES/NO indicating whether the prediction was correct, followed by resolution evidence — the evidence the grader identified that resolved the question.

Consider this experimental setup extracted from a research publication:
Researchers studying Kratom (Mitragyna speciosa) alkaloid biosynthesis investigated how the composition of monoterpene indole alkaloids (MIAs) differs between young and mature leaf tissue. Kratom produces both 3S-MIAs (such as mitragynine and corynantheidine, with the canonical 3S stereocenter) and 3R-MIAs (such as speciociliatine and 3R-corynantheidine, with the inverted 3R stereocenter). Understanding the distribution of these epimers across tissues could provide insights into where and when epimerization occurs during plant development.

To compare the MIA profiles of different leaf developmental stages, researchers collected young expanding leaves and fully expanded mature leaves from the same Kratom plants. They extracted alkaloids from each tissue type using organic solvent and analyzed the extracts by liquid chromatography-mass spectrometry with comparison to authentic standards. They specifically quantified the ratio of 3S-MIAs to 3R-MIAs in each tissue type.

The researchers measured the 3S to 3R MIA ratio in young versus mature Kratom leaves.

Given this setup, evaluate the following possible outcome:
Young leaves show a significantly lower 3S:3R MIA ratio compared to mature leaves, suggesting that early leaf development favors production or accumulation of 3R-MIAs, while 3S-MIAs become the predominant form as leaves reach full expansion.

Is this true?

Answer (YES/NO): YES